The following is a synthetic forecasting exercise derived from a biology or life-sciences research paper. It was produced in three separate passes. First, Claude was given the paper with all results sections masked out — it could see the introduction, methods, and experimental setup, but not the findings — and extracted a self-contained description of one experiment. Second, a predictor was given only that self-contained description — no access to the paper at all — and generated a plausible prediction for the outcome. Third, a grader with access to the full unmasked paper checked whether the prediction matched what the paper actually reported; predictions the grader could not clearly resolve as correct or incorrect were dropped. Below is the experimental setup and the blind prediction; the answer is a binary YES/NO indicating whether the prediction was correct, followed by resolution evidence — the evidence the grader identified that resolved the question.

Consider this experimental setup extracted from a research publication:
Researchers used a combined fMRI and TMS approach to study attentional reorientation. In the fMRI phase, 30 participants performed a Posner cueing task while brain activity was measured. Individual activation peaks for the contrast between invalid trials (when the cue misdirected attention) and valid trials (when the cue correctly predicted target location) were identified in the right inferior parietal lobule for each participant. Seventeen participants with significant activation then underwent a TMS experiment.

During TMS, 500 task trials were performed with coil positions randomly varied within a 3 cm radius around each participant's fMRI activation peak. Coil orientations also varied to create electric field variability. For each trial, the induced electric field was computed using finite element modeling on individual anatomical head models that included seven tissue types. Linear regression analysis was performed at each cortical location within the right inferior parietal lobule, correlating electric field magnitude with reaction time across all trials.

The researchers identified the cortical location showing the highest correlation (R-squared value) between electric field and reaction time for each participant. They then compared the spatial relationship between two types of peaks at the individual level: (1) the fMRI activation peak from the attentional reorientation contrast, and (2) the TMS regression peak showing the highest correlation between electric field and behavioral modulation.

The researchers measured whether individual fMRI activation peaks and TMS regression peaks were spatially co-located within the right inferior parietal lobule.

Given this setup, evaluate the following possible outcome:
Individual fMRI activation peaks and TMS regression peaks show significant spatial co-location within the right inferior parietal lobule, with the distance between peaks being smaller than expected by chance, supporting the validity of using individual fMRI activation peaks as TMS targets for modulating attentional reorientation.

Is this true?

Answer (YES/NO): NO